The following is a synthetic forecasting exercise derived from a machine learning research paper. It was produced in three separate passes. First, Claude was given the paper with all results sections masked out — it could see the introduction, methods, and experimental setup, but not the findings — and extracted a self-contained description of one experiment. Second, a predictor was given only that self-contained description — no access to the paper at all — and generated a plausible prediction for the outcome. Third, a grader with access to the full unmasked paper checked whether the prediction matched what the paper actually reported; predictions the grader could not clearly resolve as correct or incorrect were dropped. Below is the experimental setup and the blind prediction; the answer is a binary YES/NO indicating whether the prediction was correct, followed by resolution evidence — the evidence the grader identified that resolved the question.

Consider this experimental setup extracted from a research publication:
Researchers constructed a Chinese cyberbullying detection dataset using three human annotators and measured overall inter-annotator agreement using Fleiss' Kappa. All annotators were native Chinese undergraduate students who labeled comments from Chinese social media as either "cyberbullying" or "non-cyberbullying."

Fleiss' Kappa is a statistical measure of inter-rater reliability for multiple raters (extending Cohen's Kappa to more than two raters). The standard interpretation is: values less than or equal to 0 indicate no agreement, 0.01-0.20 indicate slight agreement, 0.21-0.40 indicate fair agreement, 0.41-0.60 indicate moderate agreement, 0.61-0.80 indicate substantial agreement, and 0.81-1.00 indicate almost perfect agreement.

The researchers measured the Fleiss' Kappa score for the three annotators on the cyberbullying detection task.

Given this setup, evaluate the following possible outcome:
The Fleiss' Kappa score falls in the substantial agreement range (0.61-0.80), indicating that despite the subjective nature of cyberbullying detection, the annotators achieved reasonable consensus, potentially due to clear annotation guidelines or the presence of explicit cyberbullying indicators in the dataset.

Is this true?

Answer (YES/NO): NO